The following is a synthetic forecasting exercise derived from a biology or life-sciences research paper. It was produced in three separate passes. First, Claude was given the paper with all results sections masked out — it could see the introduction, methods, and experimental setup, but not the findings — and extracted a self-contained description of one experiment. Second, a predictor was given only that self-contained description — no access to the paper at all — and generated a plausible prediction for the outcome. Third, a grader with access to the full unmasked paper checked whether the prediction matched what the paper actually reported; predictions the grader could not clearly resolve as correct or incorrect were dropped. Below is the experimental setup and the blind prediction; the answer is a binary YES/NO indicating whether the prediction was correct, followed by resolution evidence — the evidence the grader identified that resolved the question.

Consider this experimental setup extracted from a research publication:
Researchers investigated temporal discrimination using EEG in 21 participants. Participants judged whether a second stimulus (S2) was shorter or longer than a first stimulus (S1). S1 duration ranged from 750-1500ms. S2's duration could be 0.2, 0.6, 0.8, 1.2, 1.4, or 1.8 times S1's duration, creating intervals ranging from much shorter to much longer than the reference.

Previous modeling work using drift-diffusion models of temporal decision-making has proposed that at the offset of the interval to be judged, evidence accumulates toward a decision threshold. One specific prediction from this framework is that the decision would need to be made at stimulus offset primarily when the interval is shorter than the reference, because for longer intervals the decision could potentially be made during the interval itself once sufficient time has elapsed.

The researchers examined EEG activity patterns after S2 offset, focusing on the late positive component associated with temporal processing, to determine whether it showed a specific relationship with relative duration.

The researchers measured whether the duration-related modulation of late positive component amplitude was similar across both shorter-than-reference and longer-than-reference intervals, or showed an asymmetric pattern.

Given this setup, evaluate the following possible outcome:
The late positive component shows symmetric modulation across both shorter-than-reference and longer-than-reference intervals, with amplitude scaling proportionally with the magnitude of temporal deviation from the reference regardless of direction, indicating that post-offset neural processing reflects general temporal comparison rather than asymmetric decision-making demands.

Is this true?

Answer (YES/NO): NO